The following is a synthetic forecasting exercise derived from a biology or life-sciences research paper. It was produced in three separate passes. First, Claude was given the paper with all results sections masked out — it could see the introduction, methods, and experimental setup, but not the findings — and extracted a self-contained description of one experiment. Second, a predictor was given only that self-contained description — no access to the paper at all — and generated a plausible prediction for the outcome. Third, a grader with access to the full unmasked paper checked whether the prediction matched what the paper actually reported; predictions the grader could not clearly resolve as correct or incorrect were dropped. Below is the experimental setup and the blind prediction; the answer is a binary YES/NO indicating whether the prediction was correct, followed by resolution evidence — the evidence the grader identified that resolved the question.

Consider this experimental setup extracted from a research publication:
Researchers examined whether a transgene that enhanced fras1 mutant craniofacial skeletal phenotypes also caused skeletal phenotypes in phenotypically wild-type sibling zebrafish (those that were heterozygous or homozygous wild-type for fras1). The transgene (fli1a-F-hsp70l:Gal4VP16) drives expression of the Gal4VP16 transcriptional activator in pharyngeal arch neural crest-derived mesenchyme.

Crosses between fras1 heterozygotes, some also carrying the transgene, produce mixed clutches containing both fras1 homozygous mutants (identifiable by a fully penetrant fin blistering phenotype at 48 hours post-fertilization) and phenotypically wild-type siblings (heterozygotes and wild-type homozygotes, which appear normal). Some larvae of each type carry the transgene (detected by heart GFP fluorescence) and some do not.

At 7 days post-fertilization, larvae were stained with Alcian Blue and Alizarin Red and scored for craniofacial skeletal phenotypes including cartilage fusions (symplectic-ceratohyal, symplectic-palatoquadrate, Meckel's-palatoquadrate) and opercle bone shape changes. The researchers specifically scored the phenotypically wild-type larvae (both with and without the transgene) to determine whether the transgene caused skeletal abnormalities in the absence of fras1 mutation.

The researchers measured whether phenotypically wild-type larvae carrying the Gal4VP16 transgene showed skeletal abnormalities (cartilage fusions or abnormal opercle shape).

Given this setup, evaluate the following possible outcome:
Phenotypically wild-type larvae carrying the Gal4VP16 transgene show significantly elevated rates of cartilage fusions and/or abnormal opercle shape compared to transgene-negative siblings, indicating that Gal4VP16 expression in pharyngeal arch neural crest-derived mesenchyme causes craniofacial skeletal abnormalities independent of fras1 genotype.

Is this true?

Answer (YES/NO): NO